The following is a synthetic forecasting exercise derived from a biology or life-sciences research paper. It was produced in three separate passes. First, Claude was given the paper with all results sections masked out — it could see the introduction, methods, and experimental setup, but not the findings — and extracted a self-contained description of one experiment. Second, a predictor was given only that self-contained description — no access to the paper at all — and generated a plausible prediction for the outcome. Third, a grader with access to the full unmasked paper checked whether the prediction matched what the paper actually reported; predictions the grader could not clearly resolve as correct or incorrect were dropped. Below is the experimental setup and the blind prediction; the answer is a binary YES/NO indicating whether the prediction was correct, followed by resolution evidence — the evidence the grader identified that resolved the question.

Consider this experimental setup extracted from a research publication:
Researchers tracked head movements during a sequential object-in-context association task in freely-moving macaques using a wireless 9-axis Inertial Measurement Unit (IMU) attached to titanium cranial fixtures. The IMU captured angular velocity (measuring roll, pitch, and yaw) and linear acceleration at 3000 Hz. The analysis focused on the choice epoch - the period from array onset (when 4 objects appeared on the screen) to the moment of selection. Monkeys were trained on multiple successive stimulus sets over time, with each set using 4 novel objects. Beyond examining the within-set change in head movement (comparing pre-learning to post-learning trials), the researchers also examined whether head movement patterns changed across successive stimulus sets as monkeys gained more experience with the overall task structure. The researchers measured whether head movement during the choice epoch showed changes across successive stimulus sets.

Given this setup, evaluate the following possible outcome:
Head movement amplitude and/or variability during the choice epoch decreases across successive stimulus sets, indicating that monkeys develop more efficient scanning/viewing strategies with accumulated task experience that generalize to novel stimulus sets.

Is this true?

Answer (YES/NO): YES